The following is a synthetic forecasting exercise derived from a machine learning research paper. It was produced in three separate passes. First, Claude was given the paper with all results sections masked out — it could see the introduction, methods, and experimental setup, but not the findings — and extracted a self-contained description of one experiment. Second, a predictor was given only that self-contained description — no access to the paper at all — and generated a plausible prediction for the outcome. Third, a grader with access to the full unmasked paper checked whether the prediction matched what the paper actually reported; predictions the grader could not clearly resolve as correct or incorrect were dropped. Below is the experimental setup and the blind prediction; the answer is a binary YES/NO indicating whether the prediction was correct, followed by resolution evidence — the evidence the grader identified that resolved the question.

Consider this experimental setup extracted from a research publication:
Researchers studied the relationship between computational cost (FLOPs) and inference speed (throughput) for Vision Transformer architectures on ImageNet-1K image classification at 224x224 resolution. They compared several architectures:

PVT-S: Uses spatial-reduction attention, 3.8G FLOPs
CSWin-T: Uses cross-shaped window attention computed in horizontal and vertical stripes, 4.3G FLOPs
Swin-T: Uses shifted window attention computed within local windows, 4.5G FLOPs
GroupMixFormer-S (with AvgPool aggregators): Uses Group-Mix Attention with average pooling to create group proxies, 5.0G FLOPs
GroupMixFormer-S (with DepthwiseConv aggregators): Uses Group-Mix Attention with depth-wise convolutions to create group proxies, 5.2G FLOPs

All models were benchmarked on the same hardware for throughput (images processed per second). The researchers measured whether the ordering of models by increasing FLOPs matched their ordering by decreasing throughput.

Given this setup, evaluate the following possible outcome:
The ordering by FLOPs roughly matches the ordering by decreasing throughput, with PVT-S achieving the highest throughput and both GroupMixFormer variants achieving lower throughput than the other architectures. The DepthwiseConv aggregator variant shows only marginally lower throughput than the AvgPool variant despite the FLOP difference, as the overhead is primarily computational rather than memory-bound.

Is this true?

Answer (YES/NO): NO